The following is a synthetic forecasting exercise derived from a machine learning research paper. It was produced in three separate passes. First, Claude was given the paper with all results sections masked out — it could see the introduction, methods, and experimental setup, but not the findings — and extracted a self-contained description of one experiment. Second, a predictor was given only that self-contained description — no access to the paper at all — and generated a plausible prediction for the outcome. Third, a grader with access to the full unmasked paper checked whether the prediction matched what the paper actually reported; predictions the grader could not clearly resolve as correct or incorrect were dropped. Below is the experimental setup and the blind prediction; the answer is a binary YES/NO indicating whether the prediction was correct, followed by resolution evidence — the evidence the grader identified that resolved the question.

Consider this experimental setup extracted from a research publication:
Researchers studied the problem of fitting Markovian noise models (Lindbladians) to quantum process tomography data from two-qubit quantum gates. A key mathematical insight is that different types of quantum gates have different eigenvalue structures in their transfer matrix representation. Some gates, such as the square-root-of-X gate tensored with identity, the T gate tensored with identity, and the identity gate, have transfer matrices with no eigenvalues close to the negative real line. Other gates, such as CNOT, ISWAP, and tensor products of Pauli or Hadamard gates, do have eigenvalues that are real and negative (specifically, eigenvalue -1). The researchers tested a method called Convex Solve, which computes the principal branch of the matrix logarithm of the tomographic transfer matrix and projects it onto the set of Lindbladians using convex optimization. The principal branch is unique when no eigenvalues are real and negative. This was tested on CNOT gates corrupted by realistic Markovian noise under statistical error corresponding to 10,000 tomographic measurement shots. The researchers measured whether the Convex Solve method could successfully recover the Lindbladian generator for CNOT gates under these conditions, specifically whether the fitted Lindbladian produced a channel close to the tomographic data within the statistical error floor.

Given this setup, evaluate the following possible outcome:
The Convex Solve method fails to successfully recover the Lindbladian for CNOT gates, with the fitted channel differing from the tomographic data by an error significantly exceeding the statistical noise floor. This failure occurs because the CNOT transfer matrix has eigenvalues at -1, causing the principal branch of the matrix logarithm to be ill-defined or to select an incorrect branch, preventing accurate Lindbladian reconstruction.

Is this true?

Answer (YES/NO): YES